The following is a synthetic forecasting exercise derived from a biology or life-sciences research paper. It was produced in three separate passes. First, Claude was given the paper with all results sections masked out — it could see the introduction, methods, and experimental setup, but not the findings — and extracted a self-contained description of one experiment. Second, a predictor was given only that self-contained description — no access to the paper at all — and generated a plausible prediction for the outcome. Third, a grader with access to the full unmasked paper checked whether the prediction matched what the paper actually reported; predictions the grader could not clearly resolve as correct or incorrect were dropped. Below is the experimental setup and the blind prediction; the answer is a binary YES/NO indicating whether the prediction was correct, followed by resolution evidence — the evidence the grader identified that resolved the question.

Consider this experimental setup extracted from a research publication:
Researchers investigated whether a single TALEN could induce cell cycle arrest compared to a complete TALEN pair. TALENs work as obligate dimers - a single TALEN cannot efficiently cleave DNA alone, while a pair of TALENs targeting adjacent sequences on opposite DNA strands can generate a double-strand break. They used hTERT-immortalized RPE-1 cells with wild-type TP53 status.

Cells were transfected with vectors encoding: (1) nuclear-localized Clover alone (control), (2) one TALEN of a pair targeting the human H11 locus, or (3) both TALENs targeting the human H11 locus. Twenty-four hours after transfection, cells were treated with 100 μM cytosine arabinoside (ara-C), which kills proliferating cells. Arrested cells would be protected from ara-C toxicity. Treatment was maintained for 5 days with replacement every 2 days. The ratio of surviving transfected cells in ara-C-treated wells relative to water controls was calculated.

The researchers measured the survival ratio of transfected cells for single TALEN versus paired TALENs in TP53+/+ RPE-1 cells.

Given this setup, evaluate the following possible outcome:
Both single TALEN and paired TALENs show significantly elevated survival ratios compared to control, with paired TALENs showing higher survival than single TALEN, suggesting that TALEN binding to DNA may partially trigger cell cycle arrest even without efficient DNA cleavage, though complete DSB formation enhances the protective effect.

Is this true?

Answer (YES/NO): NO